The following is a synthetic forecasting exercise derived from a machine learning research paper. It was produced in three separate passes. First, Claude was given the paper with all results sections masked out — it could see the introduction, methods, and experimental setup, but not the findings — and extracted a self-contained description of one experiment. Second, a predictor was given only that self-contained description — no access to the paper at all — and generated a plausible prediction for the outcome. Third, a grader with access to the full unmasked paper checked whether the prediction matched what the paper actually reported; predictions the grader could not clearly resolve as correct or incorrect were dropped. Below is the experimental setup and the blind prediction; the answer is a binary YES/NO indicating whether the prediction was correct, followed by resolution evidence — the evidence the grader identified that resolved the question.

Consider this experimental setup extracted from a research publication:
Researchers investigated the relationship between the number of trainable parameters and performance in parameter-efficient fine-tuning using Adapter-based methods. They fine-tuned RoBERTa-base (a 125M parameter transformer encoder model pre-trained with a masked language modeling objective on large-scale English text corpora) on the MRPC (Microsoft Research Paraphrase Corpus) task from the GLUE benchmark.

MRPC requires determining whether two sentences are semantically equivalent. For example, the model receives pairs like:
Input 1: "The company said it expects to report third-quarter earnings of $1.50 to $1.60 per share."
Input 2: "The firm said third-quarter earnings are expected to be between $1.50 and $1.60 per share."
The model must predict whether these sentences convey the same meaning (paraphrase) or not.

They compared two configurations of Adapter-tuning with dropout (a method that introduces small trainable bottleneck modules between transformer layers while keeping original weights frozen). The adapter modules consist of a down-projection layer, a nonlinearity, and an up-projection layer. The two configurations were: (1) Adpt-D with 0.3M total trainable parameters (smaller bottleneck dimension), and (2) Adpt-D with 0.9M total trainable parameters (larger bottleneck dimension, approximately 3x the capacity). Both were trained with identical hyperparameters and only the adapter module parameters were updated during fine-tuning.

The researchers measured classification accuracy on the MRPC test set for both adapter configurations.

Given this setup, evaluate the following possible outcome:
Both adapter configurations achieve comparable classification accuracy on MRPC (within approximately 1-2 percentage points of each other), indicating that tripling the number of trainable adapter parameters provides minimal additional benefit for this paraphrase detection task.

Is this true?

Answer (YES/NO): YES